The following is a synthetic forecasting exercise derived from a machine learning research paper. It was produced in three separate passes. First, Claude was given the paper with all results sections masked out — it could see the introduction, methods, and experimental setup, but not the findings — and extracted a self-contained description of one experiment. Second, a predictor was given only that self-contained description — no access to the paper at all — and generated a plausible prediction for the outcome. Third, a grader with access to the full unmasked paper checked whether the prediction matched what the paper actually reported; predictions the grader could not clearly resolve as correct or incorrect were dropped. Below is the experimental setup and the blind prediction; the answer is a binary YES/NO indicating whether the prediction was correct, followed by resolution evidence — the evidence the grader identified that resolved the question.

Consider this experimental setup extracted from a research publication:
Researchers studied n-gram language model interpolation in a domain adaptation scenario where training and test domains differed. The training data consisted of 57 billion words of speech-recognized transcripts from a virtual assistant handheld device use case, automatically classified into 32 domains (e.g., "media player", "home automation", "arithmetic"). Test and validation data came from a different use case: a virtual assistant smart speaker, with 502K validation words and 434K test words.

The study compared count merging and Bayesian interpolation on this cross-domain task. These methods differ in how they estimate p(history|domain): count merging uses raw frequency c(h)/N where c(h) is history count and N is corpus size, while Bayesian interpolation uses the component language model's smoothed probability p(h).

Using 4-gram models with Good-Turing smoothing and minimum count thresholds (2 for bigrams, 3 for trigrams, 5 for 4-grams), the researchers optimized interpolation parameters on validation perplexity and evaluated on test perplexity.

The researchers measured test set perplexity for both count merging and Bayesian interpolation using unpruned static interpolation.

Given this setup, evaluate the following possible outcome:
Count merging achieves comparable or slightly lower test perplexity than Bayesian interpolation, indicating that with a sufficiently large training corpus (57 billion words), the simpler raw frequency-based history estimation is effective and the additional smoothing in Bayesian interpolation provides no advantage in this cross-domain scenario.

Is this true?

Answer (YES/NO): YES